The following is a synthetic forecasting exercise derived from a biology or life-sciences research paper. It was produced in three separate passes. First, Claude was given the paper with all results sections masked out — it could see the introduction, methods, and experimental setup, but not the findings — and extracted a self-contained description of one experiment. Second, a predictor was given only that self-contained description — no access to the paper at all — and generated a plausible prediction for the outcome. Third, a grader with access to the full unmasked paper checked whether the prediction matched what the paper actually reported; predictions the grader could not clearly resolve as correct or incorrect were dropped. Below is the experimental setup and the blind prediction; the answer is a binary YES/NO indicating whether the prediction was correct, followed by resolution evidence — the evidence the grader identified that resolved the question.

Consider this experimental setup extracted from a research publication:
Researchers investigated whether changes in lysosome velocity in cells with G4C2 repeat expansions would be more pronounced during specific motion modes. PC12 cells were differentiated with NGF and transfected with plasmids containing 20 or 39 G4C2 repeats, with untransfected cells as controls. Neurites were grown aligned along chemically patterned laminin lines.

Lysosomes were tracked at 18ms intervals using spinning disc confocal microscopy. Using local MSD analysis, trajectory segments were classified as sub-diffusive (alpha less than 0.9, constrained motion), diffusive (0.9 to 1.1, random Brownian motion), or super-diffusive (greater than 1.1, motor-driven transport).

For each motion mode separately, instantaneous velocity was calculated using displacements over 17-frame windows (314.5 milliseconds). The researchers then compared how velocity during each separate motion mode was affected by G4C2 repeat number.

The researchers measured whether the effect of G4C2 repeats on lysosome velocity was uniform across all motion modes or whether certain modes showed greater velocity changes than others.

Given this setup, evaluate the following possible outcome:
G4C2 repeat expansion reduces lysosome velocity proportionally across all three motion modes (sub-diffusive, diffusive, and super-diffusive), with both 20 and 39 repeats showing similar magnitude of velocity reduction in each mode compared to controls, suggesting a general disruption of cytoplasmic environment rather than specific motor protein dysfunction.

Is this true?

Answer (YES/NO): YES